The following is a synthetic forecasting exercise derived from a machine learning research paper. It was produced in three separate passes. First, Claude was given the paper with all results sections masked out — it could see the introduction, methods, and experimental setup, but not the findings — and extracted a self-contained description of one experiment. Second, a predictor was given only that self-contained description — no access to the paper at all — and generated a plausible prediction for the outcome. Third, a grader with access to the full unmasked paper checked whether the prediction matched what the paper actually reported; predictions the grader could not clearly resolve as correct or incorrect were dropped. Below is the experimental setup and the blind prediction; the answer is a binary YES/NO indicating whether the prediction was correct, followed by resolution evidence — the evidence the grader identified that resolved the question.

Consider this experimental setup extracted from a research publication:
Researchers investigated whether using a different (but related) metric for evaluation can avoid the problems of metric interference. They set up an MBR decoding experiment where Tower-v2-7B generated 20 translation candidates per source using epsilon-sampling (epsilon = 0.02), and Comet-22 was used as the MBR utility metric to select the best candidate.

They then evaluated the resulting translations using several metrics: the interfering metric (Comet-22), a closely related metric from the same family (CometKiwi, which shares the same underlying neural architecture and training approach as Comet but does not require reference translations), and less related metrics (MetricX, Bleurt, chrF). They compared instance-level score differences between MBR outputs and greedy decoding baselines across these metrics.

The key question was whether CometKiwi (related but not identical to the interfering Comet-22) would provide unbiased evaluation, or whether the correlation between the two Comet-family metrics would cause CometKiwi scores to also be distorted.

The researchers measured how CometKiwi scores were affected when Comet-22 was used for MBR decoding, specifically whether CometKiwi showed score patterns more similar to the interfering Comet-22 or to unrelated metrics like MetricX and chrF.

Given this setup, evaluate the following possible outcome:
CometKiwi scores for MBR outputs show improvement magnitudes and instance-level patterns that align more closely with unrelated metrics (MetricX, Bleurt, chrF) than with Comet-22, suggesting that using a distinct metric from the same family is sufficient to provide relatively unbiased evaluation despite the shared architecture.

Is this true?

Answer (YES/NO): NO